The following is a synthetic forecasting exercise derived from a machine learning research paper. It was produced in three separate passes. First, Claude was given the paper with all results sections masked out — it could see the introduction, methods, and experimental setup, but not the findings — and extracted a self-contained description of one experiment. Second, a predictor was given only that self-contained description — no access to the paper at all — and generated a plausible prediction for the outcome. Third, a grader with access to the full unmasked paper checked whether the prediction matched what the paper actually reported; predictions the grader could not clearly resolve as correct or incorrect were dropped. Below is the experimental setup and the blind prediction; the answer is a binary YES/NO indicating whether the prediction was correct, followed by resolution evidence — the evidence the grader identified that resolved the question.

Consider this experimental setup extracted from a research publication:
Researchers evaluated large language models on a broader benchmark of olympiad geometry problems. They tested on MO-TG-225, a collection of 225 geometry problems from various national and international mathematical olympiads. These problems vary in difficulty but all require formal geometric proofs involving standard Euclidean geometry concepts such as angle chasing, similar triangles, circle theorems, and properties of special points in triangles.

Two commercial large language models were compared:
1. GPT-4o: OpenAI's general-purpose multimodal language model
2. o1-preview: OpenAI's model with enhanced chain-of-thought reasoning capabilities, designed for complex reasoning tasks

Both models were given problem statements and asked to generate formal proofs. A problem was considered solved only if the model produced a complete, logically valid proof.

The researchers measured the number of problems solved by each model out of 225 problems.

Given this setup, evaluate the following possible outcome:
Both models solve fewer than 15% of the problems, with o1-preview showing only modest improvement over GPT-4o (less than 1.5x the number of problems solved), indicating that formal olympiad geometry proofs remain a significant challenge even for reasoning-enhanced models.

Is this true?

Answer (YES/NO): NO